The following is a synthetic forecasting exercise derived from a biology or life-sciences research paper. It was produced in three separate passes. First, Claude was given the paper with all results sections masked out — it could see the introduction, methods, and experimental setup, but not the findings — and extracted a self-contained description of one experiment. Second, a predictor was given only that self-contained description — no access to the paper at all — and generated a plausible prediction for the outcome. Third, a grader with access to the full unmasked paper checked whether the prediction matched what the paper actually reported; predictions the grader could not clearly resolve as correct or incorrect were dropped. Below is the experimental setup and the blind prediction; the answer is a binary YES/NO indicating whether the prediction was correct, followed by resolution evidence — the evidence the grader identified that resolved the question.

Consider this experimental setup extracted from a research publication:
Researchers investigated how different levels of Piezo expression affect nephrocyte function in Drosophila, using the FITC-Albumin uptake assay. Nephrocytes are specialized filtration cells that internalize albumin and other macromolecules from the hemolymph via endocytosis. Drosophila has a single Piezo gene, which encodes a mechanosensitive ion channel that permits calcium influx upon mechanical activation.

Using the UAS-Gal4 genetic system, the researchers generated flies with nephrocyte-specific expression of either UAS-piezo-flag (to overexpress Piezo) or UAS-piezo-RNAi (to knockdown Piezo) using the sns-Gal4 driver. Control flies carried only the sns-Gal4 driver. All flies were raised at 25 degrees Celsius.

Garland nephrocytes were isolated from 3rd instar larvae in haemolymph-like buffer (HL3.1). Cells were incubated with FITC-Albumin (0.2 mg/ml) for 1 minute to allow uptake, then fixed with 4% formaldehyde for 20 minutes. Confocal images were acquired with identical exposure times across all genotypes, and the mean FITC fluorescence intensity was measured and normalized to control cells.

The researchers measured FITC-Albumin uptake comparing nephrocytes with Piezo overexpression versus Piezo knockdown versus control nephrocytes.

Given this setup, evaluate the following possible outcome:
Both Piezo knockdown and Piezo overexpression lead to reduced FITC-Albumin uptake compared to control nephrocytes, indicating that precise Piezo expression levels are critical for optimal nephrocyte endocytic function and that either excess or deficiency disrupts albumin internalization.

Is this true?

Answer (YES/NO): NO